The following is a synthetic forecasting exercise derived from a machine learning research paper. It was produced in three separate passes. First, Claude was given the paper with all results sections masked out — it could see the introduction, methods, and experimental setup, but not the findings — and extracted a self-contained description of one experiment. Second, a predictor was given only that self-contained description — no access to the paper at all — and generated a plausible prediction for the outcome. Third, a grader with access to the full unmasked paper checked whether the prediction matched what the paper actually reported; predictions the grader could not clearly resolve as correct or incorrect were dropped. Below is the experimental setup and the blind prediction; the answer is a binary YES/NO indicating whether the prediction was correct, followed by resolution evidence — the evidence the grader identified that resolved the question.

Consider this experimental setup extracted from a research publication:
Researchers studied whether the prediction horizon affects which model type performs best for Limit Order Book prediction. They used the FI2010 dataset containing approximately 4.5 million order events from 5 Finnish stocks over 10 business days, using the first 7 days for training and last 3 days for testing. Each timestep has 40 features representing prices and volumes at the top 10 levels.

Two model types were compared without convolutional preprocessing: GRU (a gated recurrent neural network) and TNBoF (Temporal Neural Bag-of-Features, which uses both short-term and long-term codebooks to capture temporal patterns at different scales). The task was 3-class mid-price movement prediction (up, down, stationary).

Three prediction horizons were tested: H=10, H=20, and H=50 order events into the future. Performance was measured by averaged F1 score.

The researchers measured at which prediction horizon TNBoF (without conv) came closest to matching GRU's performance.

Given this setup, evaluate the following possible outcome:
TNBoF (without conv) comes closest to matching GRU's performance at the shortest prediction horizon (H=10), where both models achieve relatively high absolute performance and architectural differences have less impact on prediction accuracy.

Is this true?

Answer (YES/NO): NO